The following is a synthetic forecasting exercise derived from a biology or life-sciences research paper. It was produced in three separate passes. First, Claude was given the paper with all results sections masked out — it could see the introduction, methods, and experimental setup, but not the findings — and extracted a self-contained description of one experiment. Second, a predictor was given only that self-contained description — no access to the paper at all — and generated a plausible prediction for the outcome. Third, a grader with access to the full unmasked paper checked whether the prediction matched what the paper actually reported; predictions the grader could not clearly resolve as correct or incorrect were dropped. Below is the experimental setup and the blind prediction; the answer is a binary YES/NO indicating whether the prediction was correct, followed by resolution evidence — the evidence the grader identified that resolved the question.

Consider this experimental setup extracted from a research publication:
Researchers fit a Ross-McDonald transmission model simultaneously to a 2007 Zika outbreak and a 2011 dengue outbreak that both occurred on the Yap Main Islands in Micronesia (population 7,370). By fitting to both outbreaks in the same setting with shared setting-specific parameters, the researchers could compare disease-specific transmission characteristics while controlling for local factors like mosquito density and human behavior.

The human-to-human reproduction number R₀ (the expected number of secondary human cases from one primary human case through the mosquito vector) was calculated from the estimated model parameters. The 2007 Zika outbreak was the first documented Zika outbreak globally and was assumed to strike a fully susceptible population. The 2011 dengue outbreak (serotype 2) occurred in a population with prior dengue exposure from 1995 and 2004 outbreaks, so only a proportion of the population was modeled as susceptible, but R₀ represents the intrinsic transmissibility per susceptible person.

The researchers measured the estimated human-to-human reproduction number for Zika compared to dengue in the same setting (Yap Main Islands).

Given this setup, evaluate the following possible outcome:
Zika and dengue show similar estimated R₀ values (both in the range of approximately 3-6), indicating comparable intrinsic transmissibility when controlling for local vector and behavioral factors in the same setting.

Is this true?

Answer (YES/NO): NO